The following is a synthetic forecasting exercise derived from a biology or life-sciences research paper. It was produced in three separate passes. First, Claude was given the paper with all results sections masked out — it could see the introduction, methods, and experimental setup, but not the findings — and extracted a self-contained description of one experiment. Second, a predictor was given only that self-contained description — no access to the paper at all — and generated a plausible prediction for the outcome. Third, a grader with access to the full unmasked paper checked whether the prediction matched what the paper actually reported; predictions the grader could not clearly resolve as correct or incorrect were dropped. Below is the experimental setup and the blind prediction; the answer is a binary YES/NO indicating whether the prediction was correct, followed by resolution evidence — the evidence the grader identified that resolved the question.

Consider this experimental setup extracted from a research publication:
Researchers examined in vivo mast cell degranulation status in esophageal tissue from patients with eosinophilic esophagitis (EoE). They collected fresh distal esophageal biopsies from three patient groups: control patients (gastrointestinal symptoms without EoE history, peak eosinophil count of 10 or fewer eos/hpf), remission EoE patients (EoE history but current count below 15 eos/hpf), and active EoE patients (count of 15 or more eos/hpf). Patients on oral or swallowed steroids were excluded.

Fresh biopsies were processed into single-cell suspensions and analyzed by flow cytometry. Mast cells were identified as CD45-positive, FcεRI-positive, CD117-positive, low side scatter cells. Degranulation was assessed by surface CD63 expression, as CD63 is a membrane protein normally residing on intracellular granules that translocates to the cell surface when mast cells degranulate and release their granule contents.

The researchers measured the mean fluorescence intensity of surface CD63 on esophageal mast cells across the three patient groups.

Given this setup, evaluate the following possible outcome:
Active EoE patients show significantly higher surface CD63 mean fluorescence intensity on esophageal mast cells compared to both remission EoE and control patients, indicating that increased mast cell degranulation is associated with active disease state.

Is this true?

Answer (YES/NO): YES